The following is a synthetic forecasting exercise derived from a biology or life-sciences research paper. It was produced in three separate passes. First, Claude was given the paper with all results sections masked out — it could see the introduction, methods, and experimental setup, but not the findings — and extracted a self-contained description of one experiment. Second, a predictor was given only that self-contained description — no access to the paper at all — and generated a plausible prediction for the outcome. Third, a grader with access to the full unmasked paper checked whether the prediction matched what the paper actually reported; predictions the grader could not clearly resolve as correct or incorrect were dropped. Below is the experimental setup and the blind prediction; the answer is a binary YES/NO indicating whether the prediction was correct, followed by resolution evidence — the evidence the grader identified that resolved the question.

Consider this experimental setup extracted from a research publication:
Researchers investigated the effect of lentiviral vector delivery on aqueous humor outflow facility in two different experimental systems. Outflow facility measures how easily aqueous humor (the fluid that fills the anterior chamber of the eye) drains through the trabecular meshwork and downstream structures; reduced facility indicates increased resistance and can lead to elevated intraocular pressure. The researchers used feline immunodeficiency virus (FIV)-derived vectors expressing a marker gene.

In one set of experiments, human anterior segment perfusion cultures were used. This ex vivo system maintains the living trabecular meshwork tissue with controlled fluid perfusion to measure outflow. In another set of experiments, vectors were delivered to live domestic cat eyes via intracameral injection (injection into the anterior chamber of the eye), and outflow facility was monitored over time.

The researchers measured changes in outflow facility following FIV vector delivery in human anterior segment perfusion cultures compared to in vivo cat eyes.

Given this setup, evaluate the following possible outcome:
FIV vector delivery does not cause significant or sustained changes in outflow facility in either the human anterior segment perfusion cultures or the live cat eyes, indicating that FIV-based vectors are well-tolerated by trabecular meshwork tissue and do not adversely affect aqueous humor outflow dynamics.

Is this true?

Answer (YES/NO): NO